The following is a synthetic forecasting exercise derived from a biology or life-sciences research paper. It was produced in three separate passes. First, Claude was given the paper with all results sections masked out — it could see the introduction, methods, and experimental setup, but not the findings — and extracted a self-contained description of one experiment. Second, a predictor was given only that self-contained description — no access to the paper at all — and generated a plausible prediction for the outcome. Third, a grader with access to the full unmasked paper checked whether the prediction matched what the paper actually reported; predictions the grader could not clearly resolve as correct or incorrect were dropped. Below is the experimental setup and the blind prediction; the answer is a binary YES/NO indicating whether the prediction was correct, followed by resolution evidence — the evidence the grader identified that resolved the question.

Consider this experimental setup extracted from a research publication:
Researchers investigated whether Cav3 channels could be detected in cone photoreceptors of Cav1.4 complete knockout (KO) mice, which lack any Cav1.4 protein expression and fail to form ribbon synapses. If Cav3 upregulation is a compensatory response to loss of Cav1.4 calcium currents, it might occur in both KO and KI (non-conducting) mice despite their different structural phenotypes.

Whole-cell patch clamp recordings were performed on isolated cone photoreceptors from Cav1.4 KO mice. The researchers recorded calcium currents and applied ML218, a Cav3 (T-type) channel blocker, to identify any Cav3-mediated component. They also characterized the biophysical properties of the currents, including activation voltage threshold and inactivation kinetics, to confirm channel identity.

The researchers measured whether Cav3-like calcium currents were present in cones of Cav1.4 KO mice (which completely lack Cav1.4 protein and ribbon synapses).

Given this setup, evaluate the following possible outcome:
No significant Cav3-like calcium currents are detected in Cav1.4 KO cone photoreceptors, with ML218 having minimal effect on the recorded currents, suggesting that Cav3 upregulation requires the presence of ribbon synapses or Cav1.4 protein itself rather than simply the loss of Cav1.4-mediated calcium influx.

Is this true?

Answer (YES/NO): NO